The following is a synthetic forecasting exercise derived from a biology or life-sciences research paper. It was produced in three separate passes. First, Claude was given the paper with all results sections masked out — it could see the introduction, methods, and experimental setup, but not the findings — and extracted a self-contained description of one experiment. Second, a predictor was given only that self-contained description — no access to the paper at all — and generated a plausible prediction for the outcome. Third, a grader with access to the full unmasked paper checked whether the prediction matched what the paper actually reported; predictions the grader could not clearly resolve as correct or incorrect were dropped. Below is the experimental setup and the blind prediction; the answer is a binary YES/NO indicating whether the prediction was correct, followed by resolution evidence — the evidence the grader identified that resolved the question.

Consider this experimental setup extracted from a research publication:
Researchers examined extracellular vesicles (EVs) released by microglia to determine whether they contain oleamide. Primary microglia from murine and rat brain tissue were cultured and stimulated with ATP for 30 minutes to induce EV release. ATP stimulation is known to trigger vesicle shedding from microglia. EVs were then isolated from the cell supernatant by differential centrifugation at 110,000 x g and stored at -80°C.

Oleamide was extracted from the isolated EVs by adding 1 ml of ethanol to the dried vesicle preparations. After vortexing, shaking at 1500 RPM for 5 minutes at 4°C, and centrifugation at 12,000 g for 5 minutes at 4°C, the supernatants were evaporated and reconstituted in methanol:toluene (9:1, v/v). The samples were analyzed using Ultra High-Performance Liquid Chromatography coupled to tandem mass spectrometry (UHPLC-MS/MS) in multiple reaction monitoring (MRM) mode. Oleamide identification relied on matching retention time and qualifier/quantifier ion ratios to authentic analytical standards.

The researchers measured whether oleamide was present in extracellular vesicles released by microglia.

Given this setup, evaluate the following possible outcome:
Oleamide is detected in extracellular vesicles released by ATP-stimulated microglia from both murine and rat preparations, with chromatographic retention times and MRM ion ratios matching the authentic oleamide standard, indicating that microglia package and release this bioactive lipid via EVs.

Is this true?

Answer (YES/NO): YES